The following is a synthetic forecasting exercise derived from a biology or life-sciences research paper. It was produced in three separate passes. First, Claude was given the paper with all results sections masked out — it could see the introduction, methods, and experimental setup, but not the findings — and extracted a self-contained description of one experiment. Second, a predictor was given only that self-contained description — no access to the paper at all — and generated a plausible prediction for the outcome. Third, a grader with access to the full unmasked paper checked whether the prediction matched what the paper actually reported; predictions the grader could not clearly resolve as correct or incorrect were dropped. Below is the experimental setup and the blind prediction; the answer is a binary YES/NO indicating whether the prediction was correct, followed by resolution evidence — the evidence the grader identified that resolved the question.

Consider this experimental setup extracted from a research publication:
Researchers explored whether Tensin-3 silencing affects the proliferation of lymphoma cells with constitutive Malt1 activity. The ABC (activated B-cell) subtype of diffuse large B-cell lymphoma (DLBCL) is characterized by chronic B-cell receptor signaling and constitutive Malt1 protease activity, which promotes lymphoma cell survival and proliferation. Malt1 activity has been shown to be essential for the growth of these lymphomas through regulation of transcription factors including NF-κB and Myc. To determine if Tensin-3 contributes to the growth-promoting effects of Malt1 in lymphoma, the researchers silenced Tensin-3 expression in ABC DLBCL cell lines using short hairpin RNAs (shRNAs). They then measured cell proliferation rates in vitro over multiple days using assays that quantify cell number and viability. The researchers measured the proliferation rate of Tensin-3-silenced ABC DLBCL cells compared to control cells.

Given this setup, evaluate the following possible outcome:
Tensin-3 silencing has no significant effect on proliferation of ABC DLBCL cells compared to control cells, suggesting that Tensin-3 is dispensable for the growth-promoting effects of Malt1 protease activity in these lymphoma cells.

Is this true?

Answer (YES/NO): YES